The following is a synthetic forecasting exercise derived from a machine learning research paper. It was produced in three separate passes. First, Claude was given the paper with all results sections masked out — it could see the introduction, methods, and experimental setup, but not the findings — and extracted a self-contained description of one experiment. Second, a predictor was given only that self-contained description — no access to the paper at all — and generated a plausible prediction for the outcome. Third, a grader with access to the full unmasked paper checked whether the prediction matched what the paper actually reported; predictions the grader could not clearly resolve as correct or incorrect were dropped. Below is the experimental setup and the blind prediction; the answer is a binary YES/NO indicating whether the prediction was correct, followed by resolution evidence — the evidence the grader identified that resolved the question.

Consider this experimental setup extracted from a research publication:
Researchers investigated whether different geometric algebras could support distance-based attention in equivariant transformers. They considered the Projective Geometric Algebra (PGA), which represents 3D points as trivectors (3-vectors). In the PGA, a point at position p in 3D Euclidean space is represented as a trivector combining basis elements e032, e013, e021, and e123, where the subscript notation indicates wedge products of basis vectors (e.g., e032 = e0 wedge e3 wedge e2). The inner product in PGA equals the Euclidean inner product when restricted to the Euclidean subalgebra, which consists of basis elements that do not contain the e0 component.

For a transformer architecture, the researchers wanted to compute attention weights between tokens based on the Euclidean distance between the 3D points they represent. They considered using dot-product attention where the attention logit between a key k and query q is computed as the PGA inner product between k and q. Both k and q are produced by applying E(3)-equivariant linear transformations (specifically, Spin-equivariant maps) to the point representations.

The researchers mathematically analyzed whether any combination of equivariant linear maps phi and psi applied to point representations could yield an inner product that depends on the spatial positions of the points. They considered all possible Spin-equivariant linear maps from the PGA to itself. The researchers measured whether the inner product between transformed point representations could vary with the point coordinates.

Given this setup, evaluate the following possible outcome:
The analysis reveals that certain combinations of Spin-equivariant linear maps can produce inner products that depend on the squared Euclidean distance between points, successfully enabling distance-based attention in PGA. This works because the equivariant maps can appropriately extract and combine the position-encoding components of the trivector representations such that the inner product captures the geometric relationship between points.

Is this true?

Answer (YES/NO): NO